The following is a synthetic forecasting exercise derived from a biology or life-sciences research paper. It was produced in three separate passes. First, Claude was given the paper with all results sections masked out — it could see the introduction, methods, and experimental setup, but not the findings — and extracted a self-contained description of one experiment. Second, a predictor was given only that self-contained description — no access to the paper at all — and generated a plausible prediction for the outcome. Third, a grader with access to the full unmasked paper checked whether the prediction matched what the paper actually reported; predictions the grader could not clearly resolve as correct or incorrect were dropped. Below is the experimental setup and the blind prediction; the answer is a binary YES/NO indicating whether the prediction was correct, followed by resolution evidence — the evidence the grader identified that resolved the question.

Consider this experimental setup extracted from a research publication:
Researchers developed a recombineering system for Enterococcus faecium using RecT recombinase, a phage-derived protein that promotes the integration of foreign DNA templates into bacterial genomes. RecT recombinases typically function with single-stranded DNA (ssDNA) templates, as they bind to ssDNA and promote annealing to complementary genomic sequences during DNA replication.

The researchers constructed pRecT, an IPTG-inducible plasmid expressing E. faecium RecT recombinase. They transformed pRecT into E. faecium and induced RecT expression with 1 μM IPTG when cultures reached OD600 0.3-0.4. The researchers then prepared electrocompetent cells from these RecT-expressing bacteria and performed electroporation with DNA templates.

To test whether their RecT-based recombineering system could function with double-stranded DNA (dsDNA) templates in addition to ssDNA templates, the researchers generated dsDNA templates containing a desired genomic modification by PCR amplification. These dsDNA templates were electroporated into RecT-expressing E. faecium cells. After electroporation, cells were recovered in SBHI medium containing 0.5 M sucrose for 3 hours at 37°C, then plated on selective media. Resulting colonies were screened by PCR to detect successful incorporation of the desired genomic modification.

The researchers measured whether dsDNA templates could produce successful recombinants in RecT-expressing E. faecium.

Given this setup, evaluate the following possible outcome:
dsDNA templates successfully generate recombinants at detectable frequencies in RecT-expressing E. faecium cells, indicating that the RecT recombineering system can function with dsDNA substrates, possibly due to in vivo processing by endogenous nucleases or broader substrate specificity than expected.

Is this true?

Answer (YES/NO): YES